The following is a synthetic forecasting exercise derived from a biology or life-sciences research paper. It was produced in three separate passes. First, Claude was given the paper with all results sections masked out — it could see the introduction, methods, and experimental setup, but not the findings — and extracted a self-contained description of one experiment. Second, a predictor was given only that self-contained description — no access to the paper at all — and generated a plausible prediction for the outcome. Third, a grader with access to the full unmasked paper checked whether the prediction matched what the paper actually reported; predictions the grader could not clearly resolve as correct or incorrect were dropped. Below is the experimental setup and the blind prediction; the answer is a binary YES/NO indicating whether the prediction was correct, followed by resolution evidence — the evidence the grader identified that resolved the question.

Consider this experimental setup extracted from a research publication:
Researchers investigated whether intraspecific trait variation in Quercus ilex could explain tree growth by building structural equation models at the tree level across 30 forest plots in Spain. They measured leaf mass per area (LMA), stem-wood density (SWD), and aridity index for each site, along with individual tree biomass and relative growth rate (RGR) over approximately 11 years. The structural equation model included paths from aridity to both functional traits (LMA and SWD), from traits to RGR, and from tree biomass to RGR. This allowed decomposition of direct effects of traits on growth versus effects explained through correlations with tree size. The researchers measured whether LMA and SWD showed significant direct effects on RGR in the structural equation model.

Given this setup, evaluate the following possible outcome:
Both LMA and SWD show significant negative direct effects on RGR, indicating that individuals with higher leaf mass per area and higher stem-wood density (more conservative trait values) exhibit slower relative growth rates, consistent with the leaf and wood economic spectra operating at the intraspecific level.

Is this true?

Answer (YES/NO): NO